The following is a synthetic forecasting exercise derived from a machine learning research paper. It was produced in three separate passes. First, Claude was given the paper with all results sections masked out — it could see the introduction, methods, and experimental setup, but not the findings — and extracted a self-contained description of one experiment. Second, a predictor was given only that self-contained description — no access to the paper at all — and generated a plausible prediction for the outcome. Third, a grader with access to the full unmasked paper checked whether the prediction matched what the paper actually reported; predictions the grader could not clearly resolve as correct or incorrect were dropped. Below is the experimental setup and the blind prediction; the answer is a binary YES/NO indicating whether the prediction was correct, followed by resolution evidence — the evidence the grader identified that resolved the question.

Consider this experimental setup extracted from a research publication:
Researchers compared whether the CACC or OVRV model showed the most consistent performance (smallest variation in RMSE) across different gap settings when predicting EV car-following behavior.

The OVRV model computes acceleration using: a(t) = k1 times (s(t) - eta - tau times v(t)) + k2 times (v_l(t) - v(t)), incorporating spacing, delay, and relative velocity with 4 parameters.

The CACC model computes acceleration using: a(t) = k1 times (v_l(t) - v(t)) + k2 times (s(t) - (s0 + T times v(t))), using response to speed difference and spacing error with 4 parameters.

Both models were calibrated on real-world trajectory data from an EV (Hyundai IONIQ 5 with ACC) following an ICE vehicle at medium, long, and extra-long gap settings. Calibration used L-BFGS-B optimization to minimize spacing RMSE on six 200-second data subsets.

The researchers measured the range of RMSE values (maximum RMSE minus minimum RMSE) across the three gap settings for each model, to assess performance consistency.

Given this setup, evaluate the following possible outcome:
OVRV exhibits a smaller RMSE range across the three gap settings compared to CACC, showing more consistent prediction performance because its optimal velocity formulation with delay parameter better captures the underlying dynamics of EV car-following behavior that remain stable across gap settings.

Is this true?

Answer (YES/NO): NO